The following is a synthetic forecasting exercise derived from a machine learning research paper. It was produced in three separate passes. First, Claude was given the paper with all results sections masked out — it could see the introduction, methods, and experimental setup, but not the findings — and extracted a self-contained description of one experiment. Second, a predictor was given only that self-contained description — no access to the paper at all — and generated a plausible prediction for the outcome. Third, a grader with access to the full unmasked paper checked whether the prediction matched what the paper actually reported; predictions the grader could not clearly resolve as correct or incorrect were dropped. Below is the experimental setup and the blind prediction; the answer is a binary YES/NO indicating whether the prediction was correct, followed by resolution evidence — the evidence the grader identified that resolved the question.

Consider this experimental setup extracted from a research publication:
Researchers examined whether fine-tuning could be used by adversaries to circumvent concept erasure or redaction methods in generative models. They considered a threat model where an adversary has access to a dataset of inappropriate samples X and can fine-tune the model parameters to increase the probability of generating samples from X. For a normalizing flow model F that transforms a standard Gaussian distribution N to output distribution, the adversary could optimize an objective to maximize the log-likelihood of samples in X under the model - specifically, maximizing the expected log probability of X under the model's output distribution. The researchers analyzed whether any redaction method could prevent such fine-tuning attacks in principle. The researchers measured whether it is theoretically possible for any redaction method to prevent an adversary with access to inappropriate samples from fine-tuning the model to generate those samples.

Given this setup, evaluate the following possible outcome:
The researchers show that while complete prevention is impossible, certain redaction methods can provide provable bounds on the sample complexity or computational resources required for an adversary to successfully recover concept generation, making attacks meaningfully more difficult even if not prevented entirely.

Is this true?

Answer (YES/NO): NO